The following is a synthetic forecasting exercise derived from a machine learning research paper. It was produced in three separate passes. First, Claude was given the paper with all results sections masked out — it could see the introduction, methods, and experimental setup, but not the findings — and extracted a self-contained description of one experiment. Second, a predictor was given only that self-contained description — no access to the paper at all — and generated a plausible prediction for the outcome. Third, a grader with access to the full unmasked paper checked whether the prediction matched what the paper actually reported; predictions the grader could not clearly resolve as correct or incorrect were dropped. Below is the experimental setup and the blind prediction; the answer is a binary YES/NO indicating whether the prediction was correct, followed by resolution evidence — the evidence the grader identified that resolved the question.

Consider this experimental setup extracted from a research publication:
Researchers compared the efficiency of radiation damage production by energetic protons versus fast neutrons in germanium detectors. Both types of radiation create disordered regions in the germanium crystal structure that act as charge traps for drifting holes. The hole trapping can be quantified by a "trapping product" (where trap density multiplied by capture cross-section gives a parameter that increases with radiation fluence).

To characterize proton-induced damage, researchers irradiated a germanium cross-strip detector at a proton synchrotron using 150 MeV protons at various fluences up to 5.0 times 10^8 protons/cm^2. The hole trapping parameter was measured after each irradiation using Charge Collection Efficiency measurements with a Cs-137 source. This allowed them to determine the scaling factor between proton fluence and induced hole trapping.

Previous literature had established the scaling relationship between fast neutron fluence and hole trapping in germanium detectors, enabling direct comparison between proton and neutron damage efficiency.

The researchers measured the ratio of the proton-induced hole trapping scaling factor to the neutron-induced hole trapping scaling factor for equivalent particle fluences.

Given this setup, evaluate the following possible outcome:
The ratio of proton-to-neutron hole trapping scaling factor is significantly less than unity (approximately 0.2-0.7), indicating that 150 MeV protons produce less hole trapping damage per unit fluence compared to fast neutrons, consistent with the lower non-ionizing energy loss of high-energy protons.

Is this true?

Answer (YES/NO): NO